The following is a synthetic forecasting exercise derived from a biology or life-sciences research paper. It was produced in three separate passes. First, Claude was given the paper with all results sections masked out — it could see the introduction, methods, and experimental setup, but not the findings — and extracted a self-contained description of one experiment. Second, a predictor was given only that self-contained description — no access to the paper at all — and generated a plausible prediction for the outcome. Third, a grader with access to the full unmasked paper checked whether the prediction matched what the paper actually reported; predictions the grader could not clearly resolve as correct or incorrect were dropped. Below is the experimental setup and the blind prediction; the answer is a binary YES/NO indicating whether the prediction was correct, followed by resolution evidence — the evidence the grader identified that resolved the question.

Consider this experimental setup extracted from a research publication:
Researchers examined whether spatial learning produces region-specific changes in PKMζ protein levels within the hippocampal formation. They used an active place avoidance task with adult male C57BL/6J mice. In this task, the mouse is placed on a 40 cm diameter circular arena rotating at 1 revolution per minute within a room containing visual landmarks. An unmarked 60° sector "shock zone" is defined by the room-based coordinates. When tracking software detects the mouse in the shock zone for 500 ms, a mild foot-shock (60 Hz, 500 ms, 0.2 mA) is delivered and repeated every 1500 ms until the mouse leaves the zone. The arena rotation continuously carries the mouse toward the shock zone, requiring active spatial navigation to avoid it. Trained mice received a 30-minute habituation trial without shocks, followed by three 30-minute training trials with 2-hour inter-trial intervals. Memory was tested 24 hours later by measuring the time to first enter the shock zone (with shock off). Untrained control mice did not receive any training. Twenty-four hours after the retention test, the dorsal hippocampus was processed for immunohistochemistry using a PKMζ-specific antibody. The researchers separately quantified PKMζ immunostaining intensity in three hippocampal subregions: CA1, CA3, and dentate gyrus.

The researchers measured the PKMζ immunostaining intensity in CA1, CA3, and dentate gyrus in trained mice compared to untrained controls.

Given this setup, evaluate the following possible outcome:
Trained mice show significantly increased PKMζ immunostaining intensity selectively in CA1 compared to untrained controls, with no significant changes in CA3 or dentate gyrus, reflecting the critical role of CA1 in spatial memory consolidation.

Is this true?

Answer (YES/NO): YES